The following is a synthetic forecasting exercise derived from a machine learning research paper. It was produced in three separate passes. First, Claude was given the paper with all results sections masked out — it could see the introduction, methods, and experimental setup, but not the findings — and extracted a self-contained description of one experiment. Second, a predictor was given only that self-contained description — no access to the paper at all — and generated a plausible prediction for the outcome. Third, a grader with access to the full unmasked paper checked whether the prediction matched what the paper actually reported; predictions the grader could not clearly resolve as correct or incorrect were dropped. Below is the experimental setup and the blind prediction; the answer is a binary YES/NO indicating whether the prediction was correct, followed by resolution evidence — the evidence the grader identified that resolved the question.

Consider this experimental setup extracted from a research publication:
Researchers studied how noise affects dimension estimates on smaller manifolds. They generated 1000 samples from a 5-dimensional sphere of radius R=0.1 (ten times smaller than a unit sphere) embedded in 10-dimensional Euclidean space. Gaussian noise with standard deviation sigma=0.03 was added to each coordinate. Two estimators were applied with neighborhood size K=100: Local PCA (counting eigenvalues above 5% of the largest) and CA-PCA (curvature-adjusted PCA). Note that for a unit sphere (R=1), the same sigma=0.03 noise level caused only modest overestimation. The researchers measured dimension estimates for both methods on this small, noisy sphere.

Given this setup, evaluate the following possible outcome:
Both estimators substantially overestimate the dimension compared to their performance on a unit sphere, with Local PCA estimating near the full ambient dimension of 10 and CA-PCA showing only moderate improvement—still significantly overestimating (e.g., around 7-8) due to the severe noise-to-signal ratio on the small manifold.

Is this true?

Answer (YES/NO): NO